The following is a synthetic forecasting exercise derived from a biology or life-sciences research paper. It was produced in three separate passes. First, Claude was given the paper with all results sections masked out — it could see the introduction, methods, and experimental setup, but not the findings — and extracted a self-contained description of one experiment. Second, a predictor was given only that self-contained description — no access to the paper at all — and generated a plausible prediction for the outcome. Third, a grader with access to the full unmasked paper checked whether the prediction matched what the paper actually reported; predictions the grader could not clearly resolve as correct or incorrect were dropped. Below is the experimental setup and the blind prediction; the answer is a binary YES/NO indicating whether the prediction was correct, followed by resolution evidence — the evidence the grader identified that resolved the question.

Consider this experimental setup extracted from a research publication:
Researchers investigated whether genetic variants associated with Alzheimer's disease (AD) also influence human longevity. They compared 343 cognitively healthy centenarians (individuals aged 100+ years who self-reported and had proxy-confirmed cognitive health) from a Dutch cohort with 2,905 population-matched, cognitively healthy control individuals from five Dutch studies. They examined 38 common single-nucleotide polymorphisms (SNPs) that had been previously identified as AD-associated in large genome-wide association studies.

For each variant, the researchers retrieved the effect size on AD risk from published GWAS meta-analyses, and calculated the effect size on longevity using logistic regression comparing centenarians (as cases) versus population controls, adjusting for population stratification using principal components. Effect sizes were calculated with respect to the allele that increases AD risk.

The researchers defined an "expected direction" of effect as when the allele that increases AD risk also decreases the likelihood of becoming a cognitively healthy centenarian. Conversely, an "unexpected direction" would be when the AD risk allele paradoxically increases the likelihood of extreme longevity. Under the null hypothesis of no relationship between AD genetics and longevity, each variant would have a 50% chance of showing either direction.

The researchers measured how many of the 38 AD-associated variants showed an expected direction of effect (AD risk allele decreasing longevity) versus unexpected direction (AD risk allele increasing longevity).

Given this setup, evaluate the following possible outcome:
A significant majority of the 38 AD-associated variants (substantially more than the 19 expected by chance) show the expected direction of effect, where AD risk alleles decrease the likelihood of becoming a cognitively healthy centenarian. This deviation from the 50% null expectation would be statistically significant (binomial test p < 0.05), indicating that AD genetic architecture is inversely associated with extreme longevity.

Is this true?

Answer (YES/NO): YES